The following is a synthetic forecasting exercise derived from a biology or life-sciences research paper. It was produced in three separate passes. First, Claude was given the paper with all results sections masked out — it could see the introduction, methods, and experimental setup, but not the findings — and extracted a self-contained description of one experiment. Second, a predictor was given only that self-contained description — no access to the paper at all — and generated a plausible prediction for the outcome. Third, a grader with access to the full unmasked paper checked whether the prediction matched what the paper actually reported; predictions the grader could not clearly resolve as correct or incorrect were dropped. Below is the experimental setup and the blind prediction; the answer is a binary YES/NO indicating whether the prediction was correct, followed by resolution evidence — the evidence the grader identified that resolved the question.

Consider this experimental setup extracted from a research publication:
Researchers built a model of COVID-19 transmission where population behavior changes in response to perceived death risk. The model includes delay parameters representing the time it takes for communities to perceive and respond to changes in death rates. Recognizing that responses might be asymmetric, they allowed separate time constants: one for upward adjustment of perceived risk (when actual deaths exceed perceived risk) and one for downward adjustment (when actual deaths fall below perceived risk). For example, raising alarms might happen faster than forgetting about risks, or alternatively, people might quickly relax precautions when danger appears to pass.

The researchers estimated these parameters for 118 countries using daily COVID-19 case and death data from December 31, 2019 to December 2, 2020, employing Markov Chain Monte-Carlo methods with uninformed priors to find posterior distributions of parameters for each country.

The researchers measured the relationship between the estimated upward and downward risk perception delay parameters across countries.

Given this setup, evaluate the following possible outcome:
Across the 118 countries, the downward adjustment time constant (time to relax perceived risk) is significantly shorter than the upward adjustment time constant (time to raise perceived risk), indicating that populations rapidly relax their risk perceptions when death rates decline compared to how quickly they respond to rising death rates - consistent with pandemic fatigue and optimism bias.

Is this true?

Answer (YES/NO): NO